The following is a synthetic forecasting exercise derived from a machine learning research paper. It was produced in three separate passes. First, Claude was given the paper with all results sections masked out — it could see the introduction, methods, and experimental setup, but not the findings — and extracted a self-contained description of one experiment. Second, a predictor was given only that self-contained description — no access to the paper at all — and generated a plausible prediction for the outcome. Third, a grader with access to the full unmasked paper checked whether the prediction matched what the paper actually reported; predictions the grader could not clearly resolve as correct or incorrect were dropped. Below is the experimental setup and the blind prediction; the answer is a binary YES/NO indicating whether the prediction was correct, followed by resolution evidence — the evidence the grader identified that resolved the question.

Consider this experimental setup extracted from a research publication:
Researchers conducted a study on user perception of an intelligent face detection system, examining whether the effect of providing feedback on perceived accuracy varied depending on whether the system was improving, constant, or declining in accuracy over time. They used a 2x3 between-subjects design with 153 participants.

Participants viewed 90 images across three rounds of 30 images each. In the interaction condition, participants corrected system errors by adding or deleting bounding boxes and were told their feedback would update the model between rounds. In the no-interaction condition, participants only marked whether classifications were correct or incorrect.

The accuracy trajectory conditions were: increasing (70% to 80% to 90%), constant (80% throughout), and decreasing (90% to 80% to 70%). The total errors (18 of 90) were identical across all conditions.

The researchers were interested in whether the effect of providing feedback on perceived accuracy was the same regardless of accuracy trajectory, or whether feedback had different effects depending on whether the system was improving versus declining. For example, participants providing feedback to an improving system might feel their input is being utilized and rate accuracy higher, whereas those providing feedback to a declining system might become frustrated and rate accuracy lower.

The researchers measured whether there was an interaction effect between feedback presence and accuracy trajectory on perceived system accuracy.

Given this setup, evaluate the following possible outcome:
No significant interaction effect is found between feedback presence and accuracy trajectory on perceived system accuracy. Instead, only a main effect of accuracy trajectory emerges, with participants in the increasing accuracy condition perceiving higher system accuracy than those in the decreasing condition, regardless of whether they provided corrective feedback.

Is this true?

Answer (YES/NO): NO